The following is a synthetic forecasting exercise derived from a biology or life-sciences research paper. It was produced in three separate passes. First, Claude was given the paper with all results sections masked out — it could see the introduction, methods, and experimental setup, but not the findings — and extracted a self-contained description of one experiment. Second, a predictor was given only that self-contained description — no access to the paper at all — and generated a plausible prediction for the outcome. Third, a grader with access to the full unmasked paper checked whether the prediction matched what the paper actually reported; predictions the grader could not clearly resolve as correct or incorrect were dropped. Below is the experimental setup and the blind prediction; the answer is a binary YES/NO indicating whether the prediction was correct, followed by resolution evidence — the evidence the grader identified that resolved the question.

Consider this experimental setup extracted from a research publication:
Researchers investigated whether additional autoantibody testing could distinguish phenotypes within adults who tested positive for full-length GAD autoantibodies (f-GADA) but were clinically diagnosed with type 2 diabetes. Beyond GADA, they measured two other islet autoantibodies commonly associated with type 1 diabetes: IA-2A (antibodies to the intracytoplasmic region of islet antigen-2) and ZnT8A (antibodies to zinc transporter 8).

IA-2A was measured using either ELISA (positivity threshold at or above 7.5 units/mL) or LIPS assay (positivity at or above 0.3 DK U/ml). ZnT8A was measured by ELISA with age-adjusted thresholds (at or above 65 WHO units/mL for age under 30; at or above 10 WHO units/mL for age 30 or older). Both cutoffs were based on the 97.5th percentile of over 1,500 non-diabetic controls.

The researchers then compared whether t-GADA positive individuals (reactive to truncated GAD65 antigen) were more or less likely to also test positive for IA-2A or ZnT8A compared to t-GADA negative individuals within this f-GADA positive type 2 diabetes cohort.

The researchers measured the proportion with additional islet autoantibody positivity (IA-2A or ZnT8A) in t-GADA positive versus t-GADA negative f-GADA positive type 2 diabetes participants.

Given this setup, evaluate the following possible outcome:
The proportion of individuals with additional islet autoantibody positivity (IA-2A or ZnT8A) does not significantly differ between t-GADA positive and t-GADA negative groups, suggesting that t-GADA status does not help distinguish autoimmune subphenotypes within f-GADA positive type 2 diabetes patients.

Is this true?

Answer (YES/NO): NO